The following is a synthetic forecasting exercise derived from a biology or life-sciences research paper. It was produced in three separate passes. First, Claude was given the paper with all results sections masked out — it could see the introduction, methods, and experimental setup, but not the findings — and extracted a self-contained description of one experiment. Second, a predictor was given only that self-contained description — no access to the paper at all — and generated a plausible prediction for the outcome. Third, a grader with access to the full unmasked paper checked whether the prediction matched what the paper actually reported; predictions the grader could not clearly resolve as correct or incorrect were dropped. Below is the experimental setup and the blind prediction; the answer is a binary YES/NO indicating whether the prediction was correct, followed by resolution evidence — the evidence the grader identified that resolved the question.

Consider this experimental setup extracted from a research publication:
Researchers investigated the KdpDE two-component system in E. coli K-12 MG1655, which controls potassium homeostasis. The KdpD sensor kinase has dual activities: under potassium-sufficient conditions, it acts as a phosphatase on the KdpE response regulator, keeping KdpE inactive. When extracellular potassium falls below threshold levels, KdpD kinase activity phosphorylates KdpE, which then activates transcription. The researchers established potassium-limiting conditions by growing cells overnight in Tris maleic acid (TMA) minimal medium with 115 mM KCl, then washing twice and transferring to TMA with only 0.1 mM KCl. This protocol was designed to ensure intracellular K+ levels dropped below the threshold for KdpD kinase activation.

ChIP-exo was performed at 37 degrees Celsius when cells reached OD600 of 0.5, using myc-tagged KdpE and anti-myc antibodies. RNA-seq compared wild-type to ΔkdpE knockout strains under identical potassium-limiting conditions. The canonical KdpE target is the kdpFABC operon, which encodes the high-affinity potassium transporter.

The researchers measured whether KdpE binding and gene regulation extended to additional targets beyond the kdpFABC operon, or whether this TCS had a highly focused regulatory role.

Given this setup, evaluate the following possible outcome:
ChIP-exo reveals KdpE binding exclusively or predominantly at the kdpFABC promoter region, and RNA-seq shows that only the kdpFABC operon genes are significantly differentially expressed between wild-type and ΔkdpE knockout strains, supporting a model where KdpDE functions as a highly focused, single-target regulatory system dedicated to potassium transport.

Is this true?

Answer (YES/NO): NO